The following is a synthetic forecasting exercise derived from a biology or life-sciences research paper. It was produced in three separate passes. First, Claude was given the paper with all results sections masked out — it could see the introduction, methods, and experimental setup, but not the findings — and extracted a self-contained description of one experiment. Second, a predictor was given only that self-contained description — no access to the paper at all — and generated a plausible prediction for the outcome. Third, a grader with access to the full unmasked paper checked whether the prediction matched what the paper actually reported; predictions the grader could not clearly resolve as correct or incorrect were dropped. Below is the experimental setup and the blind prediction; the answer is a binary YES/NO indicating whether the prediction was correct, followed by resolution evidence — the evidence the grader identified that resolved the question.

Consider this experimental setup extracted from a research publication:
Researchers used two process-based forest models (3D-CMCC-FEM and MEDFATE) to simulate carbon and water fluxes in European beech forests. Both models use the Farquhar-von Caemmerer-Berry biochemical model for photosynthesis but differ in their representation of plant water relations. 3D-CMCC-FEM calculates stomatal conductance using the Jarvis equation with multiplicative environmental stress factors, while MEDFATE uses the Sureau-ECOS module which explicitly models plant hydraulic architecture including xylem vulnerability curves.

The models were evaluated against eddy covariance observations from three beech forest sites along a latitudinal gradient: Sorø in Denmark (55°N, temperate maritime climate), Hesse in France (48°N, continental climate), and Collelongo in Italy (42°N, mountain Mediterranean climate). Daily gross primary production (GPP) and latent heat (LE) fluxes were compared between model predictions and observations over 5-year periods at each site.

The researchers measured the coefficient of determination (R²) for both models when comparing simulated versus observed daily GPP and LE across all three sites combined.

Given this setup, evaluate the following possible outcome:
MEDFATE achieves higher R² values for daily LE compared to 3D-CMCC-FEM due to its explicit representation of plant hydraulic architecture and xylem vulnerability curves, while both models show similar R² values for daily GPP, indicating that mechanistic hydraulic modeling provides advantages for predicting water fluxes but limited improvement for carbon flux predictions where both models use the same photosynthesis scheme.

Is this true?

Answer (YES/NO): NO